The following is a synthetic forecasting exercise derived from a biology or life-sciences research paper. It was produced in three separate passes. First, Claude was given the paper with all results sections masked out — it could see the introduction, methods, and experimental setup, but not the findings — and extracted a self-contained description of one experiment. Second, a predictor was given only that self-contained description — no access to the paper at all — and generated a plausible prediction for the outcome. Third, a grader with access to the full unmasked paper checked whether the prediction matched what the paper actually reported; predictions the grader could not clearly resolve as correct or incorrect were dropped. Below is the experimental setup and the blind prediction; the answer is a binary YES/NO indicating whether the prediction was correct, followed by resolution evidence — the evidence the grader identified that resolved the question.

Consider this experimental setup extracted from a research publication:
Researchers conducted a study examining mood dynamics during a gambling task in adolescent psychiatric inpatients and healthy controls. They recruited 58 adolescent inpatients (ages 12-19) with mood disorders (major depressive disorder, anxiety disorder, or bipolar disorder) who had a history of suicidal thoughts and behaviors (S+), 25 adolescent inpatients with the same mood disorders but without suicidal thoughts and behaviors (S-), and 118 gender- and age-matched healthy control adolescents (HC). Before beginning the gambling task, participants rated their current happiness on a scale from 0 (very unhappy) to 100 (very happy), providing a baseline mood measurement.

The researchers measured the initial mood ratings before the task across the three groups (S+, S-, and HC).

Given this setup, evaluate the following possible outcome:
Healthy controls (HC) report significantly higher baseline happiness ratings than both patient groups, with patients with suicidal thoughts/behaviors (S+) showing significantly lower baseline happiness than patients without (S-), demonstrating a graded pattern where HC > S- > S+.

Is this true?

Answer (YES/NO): YES